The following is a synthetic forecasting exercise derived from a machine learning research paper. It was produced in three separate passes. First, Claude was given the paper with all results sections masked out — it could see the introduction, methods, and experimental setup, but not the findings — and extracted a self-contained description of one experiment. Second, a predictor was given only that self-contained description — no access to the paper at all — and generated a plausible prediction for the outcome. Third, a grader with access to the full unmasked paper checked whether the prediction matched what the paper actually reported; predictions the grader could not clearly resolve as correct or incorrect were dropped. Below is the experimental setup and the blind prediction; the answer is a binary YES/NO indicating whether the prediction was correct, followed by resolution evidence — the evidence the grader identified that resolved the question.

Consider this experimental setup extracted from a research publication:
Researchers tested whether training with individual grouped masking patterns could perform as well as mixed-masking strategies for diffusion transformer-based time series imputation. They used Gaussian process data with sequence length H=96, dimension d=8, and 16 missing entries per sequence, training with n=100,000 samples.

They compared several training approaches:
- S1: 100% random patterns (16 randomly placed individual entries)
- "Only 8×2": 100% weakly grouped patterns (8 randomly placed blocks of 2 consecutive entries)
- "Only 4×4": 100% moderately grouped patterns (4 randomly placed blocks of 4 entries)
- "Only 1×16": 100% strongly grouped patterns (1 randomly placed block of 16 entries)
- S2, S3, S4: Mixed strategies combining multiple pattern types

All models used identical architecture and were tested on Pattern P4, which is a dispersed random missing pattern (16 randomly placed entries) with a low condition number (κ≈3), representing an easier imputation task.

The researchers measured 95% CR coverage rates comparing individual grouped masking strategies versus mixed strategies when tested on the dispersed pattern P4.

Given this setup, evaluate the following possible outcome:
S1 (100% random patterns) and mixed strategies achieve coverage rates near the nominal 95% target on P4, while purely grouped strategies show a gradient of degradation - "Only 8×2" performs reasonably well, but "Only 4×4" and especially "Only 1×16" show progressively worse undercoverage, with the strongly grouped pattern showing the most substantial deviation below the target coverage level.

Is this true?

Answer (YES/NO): NO